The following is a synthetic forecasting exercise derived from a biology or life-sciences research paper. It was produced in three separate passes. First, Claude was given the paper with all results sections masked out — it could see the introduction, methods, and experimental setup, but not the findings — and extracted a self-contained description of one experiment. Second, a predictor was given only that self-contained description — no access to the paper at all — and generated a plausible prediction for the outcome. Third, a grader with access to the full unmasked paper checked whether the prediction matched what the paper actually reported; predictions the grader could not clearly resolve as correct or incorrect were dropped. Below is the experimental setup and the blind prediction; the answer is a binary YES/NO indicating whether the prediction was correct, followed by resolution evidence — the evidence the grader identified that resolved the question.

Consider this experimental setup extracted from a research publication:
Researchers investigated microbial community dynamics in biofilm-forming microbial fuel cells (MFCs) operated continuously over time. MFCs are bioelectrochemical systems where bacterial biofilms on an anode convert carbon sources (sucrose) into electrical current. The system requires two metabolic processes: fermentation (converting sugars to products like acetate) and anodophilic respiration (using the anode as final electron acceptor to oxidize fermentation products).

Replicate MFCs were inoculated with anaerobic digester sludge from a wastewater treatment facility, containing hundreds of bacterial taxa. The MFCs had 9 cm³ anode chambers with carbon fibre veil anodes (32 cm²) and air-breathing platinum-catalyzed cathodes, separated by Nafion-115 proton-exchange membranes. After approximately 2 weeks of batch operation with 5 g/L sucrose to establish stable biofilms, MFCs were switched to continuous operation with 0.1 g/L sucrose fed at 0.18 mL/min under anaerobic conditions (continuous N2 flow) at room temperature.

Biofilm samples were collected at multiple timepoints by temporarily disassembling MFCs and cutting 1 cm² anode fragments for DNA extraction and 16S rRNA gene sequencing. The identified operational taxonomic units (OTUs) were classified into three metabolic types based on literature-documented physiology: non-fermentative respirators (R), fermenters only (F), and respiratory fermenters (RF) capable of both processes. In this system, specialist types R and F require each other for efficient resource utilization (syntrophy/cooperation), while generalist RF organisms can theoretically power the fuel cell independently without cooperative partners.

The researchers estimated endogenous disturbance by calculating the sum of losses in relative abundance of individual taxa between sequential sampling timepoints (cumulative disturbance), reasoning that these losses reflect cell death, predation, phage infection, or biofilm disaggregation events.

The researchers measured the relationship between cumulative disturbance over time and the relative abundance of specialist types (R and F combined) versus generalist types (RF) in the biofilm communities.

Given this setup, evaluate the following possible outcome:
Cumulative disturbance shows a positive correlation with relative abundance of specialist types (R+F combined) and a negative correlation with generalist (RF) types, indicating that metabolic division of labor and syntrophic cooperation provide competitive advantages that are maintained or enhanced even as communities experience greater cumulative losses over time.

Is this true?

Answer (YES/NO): YES